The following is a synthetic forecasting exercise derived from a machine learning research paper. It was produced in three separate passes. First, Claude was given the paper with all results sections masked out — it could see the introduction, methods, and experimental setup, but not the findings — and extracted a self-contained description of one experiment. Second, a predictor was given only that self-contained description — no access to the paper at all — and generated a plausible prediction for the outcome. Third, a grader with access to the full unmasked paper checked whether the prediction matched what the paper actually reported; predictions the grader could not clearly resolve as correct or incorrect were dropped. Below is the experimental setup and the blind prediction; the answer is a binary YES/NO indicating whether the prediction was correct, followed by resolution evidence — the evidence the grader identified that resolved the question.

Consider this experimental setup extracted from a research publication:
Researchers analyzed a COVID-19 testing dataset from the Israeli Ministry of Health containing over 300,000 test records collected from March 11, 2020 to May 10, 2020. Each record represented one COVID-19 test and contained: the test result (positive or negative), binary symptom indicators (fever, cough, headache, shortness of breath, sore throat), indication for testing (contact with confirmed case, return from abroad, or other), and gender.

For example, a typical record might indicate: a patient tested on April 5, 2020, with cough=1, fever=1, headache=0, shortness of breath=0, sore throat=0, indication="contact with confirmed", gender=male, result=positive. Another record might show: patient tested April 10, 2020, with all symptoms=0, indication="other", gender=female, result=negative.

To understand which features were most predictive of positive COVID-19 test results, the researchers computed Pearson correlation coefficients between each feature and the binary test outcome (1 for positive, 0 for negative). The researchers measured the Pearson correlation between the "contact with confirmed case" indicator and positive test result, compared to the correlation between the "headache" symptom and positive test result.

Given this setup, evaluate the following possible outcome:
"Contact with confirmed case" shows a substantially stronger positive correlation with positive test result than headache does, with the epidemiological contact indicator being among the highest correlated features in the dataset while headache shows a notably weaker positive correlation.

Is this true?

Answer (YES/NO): YES